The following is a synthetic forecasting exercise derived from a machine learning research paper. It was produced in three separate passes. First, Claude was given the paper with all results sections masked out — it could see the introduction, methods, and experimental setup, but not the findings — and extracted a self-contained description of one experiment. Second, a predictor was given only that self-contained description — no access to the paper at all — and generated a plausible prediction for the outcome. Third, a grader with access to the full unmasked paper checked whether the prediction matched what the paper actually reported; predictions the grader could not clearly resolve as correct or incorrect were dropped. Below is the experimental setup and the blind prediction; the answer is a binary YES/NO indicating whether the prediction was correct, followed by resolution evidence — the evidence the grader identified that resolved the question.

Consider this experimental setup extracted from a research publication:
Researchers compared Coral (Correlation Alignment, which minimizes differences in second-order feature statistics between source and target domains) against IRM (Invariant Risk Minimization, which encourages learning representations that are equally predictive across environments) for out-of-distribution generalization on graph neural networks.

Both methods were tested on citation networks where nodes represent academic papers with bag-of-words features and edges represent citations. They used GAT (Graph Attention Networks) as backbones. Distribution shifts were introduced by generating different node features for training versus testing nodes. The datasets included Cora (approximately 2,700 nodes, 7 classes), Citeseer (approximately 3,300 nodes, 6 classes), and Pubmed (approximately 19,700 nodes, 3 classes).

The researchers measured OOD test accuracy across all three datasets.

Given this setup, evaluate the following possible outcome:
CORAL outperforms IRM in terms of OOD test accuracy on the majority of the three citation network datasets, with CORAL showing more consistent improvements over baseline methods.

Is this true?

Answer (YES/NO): NO